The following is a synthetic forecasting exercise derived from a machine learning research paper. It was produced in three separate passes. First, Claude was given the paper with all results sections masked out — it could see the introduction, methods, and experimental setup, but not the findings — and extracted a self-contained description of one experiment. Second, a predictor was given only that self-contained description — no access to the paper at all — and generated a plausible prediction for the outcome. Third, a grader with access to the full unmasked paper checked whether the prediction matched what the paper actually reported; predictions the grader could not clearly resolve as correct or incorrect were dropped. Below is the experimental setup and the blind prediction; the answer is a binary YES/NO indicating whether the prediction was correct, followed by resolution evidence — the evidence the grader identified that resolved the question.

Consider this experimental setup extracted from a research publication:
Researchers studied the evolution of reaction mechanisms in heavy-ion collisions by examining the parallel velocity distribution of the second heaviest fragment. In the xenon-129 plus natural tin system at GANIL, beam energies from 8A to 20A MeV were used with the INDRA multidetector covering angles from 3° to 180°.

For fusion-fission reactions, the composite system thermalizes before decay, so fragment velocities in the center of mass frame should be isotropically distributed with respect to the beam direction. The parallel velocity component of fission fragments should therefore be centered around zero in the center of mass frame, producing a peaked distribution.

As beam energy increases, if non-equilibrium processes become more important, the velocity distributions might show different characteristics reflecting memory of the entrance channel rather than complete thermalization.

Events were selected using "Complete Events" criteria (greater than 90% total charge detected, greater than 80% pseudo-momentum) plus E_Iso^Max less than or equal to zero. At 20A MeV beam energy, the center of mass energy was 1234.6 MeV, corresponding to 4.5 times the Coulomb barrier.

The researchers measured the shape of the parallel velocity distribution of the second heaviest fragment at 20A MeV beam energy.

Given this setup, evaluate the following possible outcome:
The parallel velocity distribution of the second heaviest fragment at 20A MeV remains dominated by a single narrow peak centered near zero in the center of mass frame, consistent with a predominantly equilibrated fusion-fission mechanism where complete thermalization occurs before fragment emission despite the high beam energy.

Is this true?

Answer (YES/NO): NO